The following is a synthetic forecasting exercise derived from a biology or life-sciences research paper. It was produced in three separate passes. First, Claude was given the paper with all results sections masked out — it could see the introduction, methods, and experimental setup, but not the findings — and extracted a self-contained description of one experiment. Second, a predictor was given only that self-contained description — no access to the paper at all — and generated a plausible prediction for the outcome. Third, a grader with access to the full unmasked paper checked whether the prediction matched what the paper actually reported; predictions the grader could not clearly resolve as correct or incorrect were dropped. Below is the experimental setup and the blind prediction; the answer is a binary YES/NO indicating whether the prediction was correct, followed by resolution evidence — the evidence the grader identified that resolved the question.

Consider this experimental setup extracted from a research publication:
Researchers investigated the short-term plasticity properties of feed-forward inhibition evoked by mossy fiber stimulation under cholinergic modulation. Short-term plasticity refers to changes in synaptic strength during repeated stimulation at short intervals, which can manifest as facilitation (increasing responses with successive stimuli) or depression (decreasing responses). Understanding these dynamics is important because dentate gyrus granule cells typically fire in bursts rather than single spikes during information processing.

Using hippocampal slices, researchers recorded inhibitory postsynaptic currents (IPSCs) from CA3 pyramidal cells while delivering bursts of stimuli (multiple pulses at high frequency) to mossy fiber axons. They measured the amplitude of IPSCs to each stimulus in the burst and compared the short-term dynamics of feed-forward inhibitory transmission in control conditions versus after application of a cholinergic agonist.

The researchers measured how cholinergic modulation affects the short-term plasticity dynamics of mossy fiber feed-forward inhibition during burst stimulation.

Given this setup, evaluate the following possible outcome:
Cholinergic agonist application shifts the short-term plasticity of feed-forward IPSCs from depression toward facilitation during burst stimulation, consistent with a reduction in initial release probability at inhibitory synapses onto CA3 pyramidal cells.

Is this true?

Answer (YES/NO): NO